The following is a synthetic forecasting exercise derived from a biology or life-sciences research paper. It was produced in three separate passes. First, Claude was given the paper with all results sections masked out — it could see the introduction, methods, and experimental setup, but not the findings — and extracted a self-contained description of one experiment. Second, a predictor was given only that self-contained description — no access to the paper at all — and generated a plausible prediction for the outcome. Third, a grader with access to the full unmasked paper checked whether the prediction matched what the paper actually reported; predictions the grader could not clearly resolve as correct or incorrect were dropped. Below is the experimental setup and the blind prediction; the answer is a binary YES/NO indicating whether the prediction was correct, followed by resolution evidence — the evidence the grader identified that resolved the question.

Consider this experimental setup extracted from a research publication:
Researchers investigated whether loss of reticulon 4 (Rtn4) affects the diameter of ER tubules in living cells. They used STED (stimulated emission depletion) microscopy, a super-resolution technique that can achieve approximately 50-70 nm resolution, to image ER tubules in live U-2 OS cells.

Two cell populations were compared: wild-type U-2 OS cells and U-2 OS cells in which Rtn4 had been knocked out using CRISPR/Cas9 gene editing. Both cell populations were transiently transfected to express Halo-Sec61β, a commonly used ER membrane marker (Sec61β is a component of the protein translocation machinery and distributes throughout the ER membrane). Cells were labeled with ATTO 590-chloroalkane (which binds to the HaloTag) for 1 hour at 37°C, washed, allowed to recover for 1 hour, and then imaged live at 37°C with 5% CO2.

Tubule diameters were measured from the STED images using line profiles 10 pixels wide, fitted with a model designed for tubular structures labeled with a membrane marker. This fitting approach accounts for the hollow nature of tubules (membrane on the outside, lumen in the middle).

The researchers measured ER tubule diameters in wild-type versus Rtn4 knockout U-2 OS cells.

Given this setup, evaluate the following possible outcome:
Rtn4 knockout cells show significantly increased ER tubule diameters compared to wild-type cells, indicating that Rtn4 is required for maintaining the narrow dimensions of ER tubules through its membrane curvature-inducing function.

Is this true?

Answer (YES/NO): YES